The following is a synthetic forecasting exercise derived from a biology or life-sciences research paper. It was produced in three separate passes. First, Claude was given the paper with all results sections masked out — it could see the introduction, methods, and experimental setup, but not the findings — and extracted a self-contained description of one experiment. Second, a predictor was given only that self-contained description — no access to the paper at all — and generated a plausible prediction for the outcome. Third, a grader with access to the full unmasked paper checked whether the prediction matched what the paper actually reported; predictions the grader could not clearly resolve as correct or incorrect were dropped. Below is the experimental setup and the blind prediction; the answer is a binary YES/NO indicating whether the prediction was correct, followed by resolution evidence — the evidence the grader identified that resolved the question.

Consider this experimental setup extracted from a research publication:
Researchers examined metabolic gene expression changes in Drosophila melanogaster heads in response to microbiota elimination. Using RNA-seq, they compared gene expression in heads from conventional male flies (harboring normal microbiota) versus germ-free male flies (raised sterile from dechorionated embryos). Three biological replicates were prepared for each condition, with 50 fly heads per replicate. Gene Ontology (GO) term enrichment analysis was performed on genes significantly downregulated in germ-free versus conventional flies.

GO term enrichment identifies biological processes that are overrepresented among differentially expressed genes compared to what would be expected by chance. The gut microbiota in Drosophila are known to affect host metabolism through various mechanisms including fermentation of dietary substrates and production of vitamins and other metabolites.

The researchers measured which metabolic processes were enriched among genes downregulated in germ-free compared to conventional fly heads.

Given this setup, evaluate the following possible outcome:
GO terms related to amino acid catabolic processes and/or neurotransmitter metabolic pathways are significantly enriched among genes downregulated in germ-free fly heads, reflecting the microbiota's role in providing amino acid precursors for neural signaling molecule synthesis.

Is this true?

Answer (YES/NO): NO